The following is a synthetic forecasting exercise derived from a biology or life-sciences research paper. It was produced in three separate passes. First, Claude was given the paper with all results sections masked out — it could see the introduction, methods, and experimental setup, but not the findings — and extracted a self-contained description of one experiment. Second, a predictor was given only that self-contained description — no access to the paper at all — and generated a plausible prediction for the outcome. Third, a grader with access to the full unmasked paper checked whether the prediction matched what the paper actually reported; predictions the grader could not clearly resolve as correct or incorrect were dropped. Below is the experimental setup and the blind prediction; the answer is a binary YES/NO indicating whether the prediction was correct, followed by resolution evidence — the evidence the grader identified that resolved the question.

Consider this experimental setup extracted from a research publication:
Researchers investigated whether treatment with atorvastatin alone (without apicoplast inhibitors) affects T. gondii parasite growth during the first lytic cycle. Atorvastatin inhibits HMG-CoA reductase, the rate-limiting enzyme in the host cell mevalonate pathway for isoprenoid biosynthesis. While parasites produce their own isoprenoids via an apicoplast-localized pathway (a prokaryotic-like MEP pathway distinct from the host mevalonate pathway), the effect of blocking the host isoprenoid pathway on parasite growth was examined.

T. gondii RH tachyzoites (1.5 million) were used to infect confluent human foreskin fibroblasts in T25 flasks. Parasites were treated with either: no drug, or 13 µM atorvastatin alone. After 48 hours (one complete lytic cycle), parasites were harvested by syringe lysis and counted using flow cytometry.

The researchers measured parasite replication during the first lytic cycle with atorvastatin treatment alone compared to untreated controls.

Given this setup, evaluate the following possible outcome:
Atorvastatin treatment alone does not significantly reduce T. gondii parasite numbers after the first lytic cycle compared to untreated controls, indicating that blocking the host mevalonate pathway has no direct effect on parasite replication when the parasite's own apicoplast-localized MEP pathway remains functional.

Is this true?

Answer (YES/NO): YES